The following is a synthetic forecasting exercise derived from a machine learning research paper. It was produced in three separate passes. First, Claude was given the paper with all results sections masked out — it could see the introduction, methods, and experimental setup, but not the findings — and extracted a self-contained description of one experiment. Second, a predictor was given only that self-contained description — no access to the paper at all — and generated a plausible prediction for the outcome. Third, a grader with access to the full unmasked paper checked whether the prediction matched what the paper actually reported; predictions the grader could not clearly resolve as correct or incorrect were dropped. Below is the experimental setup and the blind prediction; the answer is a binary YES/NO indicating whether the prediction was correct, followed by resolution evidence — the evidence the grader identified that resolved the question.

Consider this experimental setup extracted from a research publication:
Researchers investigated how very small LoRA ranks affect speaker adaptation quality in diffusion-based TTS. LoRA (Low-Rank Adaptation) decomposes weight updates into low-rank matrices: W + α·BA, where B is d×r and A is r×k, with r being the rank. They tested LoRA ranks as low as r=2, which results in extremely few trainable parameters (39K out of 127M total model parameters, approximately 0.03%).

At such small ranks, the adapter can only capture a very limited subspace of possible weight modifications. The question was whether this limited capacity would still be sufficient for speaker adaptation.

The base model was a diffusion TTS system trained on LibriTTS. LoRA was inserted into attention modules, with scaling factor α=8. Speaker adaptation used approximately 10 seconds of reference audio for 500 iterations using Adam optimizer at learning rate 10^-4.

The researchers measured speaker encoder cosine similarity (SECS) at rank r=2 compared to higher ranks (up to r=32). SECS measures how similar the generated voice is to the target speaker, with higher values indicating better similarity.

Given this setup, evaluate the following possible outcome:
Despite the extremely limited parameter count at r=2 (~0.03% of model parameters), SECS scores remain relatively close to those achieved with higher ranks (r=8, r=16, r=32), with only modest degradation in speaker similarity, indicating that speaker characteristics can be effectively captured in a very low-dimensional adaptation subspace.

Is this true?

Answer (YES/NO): YES